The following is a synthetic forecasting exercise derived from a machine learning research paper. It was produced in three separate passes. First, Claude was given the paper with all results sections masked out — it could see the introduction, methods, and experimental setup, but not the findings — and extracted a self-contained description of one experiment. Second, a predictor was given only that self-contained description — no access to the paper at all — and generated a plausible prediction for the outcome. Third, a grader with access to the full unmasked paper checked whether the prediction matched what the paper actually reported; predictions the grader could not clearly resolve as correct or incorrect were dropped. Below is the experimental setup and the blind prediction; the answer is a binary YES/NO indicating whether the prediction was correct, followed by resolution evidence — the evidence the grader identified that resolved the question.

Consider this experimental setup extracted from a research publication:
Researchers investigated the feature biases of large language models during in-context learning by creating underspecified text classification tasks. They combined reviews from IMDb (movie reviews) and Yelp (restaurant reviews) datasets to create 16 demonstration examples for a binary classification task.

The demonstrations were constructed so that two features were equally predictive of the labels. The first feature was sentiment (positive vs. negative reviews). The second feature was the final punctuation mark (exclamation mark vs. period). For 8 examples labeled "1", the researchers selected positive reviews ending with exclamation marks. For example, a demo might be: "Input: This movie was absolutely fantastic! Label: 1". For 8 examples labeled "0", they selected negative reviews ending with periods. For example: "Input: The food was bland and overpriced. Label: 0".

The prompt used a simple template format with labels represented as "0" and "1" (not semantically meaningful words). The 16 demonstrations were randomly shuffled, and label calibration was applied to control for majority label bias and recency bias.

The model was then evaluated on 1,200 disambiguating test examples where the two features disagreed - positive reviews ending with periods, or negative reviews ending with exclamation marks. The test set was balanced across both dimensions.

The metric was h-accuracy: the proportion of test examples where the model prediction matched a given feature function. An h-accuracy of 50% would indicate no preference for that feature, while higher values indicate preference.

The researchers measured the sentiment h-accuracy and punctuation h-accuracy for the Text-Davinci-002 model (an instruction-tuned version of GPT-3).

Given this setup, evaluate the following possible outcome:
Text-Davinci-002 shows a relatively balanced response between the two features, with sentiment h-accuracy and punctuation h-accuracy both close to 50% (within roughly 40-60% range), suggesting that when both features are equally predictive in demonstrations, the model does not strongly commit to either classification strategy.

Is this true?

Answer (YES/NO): NO